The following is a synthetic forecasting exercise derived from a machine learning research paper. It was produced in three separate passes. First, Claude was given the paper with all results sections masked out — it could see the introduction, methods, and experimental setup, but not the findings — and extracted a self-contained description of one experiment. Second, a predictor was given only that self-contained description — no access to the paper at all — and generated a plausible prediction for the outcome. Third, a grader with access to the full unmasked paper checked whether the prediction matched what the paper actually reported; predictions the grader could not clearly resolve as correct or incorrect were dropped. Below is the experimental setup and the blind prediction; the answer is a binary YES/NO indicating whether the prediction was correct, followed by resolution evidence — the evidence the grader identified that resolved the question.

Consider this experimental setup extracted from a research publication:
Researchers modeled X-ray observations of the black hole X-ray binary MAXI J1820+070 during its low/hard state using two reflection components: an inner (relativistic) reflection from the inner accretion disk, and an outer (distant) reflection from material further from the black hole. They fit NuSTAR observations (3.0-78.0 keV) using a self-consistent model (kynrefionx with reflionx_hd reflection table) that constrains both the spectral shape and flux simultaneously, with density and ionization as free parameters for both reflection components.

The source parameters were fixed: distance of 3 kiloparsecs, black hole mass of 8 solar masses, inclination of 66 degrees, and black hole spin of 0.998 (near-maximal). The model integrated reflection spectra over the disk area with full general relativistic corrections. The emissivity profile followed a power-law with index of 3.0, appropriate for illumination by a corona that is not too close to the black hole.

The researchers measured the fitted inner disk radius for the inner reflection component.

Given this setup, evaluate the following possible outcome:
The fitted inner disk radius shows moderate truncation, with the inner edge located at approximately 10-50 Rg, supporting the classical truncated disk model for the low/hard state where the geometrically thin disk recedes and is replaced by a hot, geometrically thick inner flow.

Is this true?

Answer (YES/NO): NO